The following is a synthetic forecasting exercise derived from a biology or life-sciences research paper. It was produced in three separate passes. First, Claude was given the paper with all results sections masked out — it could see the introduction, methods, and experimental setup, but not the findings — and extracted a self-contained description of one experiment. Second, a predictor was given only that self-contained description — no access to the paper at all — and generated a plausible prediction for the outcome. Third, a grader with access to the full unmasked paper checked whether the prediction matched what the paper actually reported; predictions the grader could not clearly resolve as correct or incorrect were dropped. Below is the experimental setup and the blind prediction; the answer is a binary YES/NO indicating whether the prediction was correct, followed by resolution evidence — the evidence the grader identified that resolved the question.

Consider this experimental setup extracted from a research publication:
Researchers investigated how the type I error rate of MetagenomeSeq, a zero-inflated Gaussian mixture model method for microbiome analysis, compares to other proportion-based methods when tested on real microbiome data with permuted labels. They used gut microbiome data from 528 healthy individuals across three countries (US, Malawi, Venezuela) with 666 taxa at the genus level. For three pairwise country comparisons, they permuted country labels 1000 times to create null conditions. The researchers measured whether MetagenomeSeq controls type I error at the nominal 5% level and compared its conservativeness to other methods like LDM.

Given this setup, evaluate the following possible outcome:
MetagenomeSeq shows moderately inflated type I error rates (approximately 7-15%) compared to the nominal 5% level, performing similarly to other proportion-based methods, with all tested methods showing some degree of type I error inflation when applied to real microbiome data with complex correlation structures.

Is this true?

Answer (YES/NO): NO